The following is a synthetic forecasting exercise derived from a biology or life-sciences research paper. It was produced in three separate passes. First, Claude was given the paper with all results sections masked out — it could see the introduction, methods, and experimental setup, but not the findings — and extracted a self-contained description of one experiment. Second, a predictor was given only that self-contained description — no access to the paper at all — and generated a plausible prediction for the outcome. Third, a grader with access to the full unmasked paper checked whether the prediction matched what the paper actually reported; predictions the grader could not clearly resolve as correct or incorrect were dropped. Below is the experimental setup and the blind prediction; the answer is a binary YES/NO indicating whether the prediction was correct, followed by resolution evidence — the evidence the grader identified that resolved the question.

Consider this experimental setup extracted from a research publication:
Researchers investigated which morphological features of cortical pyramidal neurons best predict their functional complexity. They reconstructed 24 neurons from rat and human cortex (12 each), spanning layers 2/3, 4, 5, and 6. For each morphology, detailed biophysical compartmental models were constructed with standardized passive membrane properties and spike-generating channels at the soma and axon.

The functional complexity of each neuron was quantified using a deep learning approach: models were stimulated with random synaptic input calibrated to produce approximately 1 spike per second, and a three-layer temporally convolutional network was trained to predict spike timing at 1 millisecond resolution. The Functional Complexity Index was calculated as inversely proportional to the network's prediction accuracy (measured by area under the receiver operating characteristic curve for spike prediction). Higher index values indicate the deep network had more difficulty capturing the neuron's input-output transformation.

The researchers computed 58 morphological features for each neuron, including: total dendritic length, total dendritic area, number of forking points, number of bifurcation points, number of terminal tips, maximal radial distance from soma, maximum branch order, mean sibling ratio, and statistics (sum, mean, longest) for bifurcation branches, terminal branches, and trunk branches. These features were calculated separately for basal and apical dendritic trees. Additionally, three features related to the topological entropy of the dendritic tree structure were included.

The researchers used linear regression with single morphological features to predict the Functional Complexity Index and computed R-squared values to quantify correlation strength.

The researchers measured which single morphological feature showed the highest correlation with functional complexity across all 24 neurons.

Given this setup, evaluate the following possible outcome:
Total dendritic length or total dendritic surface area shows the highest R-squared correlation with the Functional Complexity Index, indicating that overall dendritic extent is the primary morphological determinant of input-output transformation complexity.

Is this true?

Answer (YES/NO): YES